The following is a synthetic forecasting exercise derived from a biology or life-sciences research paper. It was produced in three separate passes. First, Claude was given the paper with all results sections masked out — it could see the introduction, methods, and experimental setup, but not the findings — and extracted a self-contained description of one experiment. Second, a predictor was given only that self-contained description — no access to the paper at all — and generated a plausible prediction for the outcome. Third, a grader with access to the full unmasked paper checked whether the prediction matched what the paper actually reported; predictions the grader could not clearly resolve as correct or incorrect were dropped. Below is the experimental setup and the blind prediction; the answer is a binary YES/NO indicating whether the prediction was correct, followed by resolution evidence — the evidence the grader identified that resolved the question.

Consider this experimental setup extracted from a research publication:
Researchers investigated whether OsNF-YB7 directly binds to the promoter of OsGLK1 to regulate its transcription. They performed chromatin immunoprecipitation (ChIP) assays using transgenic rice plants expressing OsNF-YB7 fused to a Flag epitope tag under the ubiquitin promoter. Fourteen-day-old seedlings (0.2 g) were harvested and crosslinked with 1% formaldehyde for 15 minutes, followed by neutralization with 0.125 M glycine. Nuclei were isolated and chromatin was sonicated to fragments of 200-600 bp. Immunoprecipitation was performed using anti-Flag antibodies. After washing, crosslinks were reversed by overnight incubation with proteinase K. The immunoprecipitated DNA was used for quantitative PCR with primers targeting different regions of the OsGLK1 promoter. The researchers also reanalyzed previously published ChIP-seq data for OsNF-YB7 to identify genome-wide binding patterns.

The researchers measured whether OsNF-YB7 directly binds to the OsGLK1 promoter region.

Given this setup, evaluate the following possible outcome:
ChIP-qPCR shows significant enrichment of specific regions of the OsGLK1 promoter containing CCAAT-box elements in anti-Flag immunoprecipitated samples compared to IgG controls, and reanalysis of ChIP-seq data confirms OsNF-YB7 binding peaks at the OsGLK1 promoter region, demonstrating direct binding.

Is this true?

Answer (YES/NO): NO